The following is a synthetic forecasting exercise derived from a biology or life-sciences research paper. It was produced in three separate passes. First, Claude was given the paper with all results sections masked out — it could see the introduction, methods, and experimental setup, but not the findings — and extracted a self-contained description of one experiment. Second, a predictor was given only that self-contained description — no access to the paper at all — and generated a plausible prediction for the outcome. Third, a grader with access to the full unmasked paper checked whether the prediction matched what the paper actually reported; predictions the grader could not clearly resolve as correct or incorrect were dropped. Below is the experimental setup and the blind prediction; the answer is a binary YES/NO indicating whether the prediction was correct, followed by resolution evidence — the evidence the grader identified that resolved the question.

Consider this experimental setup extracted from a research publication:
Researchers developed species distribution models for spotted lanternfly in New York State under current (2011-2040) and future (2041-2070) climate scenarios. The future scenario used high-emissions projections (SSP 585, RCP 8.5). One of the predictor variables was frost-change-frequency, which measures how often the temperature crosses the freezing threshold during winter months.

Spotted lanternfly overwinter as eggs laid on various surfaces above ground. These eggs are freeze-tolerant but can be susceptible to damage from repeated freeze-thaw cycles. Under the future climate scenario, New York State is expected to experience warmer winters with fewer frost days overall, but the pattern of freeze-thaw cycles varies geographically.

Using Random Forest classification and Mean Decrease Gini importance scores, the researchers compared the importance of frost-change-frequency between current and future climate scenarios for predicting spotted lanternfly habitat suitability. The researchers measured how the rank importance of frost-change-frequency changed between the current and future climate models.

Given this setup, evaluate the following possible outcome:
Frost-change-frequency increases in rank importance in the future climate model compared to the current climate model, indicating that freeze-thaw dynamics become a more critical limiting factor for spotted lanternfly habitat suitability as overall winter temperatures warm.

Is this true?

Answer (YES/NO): YES